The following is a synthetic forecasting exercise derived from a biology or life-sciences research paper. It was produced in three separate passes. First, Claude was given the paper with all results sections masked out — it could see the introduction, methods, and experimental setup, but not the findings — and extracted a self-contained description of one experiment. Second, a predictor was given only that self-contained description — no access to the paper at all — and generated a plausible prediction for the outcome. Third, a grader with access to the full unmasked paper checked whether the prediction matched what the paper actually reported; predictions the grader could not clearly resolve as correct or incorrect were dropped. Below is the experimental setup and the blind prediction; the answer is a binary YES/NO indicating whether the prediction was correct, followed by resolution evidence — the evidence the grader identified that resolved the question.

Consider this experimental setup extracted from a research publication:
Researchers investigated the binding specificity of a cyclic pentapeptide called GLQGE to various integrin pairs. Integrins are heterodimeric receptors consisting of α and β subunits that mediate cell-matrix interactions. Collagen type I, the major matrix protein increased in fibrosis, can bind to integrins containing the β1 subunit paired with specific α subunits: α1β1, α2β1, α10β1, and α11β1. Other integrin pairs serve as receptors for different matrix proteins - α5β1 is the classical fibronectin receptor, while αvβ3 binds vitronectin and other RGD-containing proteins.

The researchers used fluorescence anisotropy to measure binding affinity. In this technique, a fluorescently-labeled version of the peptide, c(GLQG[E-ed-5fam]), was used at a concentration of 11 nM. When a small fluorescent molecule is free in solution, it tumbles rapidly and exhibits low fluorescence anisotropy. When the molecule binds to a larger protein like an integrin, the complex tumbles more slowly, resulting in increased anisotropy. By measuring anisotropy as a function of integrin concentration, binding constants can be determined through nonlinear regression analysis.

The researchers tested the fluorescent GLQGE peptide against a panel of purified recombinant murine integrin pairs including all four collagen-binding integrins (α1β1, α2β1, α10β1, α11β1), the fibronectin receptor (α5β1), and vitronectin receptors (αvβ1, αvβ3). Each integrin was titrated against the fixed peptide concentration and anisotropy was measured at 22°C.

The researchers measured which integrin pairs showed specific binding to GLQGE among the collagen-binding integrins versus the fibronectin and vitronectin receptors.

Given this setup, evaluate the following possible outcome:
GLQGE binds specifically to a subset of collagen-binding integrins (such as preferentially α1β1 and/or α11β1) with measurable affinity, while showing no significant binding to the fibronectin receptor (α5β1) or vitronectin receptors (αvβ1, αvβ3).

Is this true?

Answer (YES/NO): NO